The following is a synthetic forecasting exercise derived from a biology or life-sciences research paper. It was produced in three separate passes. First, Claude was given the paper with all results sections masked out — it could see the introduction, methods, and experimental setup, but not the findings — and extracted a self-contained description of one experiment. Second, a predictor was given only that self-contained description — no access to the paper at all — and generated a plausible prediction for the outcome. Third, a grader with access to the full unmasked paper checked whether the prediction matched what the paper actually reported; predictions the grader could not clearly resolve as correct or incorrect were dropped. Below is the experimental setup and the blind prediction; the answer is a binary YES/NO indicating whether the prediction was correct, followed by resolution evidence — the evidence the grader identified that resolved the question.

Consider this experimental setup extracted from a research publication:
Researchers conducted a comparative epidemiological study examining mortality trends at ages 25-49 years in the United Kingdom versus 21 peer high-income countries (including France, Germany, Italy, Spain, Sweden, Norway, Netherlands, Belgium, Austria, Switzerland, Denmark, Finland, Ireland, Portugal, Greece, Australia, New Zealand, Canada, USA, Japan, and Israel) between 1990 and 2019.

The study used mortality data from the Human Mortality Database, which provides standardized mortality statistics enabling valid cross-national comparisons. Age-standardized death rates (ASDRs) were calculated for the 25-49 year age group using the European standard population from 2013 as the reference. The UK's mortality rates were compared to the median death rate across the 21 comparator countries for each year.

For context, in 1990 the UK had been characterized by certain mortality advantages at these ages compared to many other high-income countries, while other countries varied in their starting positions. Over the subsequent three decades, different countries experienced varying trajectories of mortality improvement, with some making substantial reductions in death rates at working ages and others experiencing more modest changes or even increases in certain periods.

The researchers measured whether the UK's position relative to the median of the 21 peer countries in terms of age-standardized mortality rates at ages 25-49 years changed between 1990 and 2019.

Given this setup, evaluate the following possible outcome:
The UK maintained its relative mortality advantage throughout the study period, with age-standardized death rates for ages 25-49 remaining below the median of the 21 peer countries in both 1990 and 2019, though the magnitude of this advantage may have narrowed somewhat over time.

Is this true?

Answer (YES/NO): NO